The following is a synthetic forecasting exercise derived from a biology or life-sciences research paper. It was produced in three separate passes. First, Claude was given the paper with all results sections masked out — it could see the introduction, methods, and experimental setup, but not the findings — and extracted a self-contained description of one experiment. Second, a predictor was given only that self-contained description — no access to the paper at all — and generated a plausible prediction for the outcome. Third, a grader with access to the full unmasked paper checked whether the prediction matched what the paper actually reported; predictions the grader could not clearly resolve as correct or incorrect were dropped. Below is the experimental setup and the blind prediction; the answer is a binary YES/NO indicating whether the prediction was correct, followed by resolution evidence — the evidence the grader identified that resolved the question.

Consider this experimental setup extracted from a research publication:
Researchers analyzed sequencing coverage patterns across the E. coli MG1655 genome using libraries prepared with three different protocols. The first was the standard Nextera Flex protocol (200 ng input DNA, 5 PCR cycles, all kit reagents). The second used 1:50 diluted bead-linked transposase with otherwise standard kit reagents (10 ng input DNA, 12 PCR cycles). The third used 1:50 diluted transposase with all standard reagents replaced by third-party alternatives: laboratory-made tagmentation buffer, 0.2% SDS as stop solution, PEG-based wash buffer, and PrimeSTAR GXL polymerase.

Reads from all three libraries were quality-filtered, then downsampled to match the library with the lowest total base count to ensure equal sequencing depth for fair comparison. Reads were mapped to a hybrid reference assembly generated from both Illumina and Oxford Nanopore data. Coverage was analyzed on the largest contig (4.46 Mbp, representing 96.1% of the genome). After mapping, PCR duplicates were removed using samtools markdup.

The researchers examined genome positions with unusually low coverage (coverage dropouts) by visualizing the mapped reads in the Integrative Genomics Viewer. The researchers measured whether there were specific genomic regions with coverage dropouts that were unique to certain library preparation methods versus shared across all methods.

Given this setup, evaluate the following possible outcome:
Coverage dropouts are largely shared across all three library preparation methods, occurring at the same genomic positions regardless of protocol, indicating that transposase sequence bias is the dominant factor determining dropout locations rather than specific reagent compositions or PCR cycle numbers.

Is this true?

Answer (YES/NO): NO